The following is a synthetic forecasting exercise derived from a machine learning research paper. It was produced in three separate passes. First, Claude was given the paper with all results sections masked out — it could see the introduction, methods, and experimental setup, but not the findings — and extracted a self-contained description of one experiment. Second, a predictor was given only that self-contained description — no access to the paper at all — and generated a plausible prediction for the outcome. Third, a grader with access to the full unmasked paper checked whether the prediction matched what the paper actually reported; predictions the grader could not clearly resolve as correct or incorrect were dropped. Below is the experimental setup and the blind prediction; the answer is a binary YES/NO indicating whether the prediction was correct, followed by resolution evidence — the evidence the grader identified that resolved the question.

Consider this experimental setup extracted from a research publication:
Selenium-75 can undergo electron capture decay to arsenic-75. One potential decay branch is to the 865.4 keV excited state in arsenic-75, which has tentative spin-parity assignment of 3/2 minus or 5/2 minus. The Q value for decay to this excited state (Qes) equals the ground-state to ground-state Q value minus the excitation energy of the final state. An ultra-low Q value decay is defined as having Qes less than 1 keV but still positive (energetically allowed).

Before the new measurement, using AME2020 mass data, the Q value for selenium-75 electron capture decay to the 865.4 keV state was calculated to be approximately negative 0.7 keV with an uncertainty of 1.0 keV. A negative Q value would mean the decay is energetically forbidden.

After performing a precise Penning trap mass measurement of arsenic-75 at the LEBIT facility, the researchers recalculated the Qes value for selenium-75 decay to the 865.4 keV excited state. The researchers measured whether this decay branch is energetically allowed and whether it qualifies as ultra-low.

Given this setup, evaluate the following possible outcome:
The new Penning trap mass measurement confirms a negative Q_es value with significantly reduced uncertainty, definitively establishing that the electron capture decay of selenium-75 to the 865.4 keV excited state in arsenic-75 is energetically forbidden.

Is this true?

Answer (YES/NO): NO